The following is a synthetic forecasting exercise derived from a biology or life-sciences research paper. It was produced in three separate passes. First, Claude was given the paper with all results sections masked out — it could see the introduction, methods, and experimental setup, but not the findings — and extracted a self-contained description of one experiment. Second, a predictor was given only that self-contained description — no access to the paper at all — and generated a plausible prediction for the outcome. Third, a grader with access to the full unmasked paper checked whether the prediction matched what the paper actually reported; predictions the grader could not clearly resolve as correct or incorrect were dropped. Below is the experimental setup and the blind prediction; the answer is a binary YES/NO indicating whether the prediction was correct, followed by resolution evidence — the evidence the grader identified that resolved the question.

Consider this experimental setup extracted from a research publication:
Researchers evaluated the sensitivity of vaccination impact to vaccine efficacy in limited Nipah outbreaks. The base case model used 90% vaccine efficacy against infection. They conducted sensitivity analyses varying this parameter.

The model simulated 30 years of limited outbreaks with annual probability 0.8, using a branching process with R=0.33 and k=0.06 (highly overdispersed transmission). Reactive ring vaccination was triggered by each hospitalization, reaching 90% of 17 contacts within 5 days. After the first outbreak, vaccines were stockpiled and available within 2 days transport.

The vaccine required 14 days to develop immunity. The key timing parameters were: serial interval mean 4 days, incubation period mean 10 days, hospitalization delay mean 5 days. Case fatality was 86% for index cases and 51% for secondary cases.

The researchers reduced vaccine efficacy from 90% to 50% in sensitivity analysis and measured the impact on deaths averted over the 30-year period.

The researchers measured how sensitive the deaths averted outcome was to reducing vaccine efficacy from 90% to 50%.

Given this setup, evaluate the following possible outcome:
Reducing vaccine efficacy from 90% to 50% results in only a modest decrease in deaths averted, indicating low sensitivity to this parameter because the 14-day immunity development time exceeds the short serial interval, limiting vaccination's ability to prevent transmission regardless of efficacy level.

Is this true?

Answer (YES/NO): NO